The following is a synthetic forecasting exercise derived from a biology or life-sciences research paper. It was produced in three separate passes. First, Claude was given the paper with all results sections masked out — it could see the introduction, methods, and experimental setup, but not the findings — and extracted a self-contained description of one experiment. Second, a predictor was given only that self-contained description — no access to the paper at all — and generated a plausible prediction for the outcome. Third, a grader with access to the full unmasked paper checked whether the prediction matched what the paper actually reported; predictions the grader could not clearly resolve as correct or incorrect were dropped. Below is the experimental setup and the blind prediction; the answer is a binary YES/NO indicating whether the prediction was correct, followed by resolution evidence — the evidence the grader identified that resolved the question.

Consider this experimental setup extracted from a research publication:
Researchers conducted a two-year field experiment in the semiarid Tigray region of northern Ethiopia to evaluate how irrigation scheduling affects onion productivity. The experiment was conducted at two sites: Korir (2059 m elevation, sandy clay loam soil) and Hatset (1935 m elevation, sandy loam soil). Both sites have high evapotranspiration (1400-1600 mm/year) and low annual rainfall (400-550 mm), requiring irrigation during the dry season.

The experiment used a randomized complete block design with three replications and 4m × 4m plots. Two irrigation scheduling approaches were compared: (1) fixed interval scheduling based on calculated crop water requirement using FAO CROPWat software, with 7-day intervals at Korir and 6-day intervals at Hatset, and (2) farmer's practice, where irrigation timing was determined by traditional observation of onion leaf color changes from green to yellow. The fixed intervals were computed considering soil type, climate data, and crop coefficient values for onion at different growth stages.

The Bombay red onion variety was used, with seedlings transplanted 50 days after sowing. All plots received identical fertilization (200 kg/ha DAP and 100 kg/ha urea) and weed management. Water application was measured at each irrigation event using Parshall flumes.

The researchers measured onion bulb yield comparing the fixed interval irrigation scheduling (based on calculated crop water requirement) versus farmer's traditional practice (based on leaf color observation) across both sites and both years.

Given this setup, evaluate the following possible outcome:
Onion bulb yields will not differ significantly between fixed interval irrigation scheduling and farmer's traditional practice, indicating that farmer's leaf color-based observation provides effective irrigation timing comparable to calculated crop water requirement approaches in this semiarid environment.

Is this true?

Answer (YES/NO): YES